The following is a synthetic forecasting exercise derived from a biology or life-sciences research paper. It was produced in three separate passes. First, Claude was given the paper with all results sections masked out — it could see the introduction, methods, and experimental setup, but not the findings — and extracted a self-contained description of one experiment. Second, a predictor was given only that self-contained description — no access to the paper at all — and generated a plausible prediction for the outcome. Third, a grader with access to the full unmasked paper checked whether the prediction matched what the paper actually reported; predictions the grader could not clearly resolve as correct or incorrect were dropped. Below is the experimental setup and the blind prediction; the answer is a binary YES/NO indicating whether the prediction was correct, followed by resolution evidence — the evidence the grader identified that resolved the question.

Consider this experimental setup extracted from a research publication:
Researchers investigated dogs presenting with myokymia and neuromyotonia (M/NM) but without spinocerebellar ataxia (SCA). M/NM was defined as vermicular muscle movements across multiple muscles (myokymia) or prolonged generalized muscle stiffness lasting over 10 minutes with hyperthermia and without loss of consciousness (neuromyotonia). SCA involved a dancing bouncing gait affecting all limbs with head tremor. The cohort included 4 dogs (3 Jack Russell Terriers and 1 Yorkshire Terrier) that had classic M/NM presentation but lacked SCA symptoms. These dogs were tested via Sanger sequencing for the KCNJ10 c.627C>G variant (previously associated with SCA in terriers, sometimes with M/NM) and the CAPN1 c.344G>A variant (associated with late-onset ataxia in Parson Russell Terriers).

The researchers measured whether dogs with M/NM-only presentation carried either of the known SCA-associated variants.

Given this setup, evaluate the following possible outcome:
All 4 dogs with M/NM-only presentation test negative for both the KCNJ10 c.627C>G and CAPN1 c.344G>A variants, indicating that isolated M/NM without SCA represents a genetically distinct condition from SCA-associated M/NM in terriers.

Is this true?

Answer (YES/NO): YES